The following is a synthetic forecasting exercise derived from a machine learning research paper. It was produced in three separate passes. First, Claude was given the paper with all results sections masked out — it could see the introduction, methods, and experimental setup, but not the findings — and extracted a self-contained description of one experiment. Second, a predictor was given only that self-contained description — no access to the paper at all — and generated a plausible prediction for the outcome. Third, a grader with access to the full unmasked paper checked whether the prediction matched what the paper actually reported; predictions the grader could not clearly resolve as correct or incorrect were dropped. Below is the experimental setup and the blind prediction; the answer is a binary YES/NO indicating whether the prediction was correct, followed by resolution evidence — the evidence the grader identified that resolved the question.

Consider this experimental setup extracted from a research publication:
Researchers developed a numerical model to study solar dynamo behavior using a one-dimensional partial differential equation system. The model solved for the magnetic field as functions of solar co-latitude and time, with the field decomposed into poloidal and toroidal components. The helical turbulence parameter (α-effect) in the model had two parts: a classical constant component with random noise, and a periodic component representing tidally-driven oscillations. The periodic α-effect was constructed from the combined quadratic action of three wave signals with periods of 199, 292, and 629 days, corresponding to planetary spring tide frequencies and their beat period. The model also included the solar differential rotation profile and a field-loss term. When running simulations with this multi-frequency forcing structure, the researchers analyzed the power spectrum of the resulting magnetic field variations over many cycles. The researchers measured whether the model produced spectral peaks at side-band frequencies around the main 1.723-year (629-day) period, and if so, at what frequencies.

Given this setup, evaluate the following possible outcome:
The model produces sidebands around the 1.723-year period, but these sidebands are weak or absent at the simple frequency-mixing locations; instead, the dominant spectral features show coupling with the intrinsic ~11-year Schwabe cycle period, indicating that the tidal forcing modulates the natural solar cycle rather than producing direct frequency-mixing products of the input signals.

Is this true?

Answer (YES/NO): NO